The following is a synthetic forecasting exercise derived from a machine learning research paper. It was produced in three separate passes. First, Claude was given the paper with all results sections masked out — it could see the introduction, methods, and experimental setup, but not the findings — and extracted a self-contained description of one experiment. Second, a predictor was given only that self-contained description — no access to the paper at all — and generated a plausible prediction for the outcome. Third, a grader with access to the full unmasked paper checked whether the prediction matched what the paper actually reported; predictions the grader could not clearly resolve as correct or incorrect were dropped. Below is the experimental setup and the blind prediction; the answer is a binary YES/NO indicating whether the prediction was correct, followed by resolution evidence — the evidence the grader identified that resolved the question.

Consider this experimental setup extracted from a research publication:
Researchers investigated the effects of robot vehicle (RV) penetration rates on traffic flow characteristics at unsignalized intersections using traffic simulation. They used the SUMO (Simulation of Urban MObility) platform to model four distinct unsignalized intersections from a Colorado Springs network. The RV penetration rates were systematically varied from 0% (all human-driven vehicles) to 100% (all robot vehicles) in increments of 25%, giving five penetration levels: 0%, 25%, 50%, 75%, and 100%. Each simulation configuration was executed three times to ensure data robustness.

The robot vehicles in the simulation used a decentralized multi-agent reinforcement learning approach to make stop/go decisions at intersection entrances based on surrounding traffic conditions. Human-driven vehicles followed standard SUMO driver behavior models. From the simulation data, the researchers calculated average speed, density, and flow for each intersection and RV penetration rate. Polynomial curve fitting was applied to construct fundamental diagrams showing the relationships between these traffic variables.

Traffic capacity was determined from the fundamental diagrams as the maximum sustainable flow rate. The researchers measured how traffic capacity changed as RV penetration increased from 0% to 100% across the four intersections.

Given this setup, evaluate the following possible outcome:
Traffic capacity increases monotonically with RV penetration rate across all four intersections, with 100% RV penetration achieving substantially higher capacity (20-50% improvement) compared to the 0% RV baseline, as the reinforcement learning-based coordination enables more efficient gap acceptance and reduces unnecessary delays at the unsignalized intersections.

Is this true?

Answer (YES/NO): NO